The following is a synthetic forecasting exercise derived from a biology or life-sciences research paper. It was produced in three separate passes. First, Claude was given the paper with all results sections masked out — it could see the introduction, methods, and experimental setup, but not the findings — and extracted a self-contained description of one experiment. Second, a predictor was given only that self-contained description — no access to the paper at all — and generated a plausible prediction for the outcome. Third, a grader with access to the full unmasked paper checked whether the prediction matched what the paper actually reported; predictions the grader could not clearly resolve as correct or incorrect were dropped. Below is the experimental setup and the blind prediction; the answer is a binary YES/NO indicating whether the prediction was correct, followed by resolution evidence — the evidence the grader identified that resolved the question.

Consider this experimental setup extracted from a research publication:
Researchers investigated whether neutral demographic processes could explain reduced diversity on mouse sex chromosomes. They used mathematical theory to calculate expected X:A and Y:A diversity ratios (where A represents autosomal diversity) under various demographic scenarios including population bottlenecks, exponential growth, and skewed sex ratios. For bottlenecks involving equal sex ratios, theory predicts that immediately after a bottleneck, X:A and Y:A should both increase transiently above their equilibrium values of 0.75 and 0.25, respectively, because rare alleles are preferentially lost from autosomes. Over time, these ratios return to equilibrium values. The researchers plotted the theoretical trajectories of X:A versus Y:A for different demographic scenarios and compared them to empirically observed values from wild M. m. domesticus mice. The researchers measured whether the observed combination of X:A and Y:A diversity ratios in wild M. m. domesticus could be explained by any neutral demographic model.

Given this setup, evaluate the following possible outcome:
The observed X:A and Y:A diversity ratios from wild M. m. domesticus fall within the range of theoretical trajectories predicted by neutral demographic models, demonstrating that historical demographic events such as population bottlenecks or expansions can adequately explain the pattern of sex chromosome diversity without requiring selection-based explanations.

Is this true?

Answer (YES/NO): NO